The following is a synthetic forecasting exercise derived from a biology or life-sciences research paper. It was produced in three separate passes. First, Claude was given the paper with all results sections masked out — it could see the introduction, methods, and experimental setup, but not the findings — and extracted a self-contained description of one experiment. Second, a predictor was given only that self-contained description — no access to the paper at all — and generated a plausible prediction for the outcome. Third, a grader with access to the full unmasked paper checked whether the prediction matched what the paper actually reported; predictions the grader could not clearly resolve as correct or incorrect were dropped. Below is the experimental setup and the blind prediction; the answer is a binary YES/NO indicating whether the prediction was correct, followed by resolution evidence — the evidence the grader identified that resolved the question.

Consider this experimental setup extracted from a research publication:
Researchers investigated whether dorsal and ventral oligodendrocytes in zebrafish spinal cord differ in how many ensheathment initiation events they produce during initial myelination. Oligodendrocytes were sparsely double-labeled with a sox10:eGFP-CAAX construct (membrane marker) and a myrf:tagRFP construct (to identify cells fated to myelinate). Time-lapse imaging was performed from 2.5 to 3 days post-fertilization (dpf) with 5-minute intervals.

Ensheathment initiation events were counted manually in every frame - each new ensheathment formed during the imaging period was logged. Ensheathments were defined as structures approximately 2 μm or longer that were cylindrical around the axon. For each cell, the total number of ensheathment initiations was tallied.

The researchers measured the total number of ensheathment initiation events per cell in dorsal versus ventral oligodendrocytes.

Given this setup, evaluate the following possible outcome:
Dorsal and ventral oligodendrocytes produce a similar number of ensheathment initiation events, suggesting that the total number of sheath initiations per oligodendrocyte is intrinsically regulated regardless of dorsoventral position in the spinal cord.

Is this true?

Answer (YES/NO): NO